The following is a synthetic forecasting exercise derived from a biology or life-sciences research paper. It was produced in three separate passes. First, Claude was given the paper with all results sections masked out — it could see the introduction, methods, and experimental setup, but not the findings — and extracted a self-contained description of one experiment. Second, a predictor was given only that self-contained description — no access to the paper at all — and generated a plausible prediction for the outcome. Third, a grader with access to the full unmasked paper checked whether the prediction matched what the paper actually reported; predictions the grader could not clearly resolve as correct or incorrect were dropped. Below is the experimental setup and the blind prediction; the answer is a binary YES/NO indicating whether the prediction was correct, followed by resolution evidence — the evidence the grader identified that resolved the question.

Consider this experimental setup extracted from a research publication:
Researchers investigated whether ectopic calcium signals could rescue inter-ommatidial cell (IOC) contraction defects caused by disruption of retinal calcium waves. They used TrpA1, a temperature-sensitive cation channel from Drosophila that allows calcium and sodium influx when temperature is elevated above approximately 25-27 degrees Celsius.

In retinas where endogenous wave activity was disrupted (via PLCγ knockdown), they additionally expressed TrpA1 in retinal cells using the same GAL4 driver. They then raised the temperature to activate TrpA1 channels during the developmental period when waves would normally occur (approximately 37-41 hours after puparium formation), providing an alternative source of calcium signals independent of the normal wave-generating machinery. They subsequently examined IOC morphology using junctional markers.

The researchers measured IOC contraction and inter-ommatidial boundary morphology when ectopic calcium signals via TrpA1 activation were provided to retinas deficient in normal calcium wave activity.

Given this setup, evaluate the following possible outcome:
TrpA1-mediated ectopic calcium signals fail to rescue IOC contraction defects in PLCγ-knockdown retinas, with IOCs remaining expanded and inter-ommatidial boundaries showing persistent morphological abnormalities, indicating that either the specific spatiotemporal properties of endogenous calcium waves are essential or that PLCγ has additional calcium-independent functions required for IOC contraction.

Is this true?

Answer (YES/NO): NO